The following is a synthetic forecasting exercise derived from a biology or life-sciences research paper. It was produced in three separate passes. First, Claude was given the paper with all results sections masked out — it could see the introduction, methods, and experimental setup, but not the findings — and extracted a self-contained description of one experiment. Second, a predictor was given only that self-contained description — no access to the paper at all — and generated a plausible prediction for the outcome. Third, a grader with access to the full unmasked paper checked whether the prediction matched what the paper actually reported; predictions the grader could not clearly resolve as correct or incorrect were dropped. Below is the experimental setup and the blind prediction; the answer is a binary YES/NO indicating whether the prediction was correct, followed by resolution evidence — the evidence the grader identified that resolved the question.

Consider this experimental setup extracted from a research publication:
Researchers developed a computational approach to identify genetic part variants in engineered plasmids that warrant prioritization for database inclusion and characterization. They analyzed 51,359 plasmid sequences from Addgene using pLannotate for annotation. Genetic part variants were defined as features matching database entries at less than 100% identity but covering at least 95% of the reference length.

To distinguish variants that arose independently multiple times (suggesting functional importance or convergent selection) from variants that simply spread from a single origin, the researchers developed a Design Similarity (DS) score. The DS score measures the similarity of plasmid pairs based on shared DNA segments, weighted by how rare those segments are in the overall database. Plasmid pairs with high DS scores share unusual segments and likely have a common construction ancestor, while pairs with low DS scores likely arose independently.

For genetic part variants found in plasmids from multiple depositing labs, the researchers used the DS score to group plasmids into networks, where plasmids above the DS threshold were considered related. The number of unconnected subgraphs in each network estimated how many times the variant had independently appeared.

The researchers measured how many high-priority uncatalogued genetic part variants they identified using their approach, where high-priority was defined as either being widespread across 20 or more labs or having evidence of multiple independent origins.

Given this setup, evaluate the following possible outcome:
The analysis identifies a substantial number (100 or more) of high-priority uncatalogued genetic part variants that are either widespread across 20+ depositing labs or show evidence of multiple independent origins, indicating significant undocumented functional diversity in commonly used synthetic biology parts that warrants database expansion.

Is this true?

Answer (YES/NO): YES